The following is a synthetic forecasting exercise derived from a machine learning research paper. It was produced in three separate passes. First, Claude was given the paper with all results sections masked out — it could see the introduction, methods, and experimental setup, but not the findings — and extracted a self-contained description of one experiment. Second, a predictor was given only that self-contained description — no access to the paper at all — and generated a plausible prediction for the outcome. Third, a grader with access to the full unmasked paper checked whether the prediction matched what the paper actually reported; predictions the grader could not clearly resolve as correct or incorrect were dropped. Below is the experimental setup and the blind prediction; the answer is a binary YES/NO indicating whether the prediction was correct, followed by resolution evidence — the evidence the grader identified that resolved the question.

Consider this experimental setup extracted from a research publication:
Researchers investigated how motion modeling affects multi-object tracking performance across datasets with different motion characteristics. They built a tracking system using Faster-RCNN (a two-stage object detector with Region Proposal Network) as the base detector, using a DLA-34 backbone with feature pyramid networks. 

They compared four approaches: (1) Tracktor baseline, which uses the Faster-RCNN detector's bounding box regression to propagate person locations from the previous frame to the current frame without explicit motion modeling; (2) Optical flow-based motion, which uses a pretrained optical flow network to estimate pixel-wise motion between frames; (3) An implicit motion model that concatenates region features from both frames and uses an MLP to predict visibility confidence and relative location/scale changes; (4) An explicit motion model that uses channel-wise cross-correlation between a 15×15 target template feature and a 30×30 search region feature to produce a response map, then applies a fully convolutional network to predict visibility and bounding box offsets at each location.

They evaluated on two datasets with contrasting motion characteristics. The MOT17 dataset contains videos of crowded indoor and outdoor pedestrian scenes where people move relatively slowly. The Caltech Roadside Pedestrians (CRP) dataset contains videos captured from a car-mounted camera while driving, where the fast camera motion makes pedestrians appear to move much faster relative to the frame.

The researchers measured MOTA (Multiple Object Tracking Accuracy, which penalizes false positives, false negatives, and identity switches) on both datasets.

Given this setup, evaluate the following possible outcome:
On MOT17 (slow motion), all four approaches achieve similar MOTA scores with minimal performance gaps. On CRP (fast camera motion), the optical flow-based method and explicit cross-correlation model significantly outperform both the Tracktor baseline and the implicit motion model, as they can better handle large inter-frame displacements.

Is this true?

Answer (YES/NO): NO